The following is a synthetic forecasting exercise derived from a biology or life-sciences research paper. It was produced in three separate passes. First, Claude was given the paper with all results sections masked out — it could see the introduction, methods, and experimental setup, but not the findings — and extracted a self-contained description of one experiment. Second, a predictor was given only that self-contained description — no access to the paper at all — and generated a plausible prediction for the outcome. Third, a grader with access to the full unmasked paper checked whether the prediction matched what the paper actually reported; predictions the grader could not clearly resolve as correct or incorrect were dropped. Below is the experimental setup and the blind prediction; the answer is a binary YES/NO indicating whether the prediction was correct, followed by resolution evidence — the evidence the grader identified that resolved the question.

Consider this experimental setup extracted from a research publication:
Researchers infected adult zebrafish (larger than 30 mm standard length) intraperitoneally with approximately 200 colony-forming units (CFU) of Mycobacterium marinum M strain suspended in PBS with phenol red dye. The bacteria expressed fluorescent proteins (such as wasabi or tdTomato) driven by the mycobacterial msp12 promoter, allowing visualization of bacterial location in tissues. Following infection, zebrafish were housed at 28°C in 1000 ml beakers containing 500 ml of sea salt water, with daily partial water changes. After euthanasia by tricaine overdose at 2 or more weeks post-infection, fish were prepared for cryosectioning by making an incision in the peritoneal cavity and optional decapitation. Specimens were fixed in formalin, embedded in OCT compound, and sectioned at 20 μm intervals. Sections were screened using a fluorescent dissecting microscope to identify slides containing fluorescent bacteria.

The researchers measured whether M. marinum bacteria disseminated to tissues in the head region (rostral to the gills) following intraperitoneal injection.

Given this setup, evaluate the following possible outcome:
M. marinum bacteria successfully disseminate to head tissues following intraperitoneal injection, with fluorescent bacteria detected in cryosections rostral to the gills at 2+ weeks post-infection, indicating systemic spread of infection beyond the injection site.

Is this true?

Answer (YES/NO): NO